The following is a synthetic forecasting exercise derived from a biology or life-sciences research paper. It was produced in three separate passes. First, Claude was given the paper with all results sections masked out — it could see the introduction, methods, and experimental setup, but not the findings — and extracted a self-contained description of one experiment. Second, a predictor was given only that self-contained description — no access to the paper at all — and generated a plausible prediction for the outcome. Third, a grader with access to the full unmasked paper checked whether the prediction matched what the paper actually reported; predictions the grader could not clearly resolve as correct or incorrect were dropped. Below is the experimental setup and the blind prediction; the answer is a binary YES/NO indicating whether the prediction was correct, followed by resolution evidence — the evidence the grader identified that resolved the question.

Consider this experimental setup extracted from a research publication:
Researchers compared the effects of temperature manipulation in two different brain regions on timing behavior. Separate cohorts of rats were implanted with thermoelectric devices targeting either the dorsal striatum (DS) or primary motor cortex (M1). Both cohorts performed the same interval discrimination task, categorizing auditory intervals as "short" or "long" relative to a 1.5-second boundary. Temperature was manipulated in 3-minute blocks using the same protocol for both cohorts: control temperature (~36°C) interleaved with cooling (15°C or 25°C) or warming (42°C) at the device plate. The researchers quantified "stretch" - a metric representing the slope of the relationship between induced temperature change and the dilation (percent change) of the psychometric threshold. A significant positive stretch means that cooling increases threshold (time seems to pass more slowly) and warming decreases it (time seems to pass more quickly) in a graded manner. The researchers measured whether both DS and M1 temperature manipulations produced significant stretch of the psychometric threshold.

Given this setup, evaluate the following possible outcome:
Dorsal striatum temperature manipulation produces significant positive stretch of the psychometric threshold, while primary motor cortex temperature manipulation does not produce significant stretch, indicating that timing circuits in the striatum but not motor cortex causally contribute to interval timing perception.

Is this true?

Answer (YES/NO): YES